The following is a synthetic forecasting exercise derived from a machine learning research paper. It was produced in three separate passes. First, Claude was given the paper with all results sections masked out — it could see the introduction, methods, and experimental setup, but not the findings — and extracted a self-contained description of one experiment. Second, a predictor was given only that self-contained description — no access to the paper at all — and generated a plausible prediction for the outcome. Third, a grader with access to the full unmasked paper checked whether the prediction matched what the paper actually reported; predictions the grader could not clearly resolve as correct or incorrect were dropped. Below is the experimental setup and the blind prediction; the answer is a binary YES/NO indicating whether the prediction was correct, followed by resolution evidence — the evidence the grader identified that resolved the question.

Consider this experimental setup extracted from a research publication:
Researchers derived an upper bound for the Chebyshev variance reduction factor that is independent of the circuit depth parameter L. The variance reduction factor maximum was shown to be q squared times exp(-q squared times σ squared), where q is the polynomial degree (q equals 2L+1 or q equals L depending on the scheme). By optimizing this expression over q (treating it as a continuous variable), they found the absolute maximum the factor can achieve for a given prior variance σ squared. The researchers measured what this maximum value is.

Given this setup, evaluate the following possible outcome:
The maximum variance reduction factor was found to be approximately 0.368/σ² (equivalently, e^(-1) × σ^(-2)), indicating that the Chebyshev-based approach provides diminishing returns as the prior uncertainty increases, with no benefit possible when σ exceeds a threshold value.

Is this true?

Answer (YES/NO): NO